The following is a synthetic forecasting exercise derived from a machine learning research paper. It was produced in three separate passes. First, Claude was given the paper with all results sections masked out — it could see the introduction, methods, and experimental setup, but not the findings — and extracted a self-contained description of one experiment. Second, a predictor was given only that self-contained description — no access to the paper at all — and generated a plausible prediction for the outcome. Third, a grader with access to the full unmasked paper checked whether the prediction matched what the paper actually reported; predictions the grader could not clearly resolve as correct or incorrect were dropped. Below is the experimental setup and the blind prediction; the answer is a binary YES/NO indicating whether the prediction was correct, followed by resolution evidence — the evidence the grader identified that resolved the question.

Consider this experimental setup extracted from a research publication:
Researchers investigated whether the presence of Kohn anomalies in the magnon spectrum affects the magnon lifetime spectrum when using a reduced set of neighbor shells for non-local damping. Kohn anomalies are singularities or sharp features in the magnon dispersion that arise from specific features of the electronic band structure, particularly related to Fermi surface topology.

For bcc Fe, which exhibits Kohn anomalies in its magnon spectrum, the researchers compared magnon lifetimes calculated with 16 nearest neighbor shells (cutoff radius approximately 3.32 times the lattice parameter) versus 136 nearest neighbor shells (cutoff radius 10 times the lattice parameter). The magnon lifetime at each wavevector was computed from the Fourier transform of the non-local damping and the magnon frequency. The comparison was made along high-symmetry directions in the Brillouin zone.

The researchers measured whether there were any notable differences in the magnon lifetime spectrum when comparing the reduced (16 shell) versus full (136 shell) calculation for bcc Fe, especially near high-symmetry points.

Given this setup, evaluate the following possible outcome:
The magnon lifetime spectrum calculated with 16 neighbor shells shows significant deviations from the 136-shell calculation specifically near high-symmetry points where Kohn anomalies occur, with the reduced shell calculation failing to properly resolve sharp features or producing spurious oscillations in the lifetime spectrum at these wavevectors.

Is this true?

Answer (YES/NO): NO